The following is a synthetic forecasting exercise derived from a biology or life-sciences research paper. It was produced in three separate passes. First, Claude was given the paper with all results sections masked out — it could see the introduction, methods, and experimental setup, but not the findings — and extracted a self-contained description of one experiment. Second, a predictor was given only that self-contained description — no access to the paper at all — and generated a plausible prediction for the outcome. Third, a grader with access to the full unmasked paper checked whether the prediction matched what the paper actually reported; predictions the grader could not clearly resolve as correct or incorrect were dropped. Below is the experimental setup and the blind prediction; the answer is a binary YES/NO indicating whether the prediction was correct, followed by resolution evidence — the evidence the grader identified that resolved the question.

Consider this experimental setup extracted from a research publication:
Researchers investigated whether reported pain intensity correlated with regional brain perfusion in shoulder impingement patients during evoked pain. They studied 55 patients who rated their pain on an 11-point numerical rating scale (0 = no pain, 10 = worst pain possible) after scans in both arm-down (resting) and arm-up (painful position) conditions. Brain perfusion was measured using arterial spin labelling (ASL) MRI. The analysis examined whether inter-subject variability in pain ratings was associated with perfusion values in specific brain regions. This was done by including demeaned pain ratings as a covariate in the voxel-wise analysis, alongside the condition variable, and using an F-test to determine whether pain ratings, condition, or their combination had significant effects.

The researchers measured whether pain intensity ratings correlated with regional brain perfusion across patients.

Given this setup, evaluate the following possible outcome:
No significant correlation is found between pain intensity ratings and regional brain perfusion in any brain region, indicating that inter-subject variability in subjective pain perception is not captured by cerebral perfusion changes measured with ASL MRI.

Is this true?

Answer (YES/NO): NO